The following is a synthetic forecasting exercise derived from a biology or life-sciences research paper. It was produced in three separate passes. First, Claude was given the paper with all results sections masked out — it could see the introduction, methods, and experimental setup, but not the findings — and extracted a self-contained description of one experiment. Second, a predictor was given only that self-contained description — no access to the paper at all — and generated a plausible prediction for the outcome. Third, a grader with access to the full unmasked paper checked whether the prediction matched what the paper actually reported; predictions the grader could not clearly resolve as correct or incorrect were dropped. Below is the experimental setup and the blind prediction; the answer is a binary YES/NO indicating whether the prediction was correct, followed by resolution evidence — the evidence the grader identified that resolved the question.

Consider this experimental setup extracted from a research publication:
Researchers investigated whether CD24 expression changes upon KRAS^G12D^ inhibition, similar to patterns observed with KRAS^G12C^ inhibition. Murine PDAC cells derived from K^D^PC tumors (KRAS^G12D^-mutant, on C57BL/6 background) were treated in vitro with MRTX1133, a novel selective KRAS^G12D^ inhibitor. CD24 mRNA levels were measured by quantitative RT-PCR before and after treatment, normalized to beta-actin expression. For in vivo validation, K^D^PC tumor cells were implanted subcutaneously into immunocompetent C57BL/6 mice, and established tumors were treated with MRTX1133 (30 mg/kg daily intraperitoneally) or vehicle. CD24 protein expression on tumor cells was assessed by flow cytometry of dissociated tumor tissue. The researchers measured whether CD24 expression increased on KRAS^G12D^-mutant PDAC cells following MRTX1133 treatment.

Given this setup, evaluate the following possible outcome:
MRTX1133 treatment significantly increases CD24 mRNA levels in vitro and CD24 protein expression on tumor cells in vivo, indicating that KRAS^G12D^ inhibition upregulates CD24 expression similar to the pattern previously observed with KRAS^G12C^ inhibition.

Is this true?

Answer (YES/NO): YES